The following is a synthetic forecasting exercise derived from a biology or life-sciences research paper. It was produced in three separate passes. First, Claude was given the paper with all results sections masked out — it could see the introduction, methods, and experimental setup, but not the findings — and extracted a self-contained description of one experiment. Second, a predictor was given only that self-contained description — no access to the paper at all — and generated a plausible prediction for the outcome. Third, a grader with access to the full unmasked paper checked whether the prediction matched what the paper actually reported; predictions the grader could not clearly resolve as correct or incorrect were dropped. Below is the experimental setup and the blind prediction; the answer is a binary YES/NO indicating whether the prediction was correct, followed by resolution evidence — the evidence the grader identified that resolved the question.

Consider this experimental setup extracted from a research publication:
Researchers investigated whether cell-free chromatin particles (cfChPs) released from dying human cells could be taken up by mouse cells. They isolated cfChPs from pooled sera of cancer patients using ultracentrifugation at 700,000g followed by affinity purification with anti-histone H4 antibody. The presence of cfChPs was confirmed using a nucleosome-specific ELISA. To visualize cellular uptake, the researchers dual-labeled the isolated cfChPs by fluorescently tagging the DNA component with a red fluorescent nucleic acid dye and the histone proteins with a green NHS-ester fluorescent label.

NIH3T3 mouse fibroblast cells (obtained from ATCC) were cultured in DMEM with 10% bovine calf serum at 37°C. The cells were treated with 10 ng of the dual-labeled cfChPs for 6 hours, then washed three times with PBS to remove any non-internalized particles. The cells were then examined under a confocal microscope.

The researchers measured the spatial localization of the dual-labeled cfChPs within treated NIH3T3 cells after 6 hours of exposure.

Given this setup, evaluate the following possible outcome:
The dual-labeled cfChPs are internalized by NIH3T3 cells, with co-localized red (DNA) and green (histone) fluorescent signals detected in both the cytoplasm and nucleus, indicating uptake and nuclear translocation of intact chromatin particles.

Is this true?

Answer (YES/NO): YES